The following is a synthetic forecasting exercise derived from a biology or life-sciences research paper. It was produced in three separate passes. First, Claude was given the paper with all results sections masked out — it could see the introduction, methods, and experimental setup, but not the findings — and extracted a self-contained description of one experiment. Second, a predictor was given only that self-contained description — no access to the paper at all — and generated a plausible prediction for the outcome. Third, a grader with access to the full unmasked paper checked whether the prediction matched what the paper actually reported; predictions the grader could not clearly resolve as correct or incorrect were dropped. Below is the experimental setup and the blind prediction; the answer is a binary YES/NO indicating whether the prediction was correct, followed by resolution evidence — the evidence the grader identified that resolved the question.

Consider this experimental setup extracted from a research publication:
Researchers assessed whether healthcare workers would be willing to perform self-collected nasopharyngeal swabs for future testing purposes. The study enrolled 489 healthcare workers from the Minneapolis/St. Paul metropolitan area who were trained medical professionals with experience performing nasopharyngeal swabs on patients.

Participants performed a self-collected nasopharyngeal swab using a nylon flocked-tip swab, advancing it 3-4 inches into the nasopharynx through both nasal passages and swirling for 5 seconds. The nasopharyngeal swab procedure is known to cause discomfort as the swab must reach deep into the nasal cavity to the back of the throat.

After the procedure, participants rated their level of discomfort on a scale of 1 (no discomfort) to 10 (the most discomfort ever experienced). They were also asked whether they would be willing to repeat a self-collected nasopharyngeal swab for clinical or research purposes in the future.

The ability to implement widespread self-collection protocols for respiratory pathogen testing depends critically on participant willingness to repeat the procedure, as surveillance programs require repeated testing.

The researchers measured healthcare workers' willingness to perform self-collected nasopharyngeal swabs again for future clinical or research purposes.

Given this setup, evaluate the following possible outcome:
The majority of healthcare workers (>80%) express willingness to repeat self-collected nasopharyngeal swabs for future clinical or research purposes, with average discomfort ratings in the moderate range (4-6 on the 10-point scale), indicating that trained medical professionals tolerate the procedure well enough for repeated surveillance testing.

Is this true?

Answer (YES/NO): YES